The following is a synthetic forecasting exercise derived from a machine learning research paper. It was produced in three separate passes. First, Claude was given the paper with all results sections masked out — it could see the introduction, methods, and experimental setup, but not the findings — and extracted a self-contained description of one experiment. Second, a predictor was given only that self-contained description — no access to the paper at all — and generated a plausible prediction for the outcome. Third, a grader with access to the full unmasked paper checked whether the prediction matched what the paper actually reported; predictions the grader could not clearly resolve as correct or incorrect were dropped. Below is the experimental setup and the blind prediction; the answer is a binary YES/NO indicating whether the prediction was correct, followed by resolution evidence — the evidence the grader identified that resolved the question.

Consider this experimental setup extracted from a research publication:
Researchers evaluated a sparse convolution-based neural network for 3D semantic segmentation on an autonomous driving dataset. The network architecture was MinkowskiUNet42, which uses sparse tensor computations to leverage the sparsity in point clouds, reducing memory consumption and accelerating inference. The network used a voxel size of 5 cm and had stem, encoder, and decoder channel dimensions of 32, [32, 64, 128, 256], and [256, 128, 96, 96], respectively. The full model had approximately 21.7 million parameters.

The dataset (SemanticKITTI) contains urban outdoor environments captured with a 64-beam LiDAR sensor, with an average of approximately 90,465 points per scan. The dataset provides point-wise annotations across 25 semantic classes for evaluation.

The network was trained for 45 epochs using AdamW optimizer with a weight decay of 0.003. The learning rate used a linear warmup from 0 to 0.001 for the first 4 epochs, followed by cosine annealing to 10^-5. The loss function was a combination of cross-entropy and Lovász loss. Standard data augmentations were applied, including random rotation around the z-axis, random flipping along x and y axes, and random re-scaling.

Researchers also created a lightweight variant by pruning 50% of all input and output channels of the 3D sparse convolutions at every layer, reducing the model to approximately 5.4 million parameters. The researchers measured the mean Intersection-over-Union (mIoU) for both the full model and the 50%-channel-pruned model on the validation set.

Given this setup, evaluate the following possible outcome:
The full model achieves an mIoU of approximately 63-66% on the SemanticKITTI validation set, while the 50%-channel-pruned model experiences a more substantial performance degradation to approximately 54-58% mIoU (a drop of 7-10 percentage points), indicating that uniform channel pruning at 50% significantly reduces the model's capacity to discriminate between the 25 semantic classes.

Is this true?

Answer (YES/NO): NO